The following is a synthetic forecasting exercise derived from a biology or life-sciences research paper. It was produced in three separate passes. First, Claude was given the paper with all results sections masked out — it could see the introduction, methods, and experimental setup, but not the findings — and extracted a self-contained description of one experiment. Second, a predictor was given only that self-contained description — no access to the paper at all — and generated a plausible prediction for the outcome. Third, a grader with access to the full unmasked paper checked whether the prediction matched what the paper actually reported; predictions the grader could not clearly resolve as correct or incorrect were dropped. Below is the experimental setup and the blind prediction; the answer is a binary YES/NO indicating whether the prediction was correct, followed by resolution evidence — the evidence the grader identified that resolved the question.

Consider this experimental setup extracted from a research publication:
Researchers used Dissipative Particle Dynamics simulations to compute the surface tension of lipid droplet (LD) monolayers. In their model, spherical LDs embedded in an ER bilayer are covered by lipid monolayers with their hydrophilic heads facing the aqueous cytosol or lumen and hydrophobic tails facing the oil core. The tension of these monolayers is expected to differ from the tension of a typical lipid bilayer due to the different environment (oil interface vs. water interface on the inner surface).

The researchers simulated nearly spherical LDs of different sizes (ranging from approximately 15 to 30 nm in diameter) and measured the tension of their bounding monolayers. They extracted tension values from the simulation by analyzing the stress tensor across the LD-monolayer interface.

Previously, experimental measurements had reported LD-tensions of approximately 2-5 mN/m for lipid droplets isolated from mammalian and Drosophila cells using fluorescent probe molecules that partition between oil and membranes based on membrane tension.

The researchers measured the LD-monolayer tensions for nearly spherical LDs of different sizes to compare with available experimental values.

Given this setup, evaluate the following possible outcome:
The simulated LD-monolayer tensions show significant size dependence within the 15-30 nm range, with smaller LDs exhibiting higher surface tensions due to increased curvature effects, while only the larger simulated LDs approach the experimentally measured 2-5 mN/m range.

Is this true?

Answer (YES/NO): NO